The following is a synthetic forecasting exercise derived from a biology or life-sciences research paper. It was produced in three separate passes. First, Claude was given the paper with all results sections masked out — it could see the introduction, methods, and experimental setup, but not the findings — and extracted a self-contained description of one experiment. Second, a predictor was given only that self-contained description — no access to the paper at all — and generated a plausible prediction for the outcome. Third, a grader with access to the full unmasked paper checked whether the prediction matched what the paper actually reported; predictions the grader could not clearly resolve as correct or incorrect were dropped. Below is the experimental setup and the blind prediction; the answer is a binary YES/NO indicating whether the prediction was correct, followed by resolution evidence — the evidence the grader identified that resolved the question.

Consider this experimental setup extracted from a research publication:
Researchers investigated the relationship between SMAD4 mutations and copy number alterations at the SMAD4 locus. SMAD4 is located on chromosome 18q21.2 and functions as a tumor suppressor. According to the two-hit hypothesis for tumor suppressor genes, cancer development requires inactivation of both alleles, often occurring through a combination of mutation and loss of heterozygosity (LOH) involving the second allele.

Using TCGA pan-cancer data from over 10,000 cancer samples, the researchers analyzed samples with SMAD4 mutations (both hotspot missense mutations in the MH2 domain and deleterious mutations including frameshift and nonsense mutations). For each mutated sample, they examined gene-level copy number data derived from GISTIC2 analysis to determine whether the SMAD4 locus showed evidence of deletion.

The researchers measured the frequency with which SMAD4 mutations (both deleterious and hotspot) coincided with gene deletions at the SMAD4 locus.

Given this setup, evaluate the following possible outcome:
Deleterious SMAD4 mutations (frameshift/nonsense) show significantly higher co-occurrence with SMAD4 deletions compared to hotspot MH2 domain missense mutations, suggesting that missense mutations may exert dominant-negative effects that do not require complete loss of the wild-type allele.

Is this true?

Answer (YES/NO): NO